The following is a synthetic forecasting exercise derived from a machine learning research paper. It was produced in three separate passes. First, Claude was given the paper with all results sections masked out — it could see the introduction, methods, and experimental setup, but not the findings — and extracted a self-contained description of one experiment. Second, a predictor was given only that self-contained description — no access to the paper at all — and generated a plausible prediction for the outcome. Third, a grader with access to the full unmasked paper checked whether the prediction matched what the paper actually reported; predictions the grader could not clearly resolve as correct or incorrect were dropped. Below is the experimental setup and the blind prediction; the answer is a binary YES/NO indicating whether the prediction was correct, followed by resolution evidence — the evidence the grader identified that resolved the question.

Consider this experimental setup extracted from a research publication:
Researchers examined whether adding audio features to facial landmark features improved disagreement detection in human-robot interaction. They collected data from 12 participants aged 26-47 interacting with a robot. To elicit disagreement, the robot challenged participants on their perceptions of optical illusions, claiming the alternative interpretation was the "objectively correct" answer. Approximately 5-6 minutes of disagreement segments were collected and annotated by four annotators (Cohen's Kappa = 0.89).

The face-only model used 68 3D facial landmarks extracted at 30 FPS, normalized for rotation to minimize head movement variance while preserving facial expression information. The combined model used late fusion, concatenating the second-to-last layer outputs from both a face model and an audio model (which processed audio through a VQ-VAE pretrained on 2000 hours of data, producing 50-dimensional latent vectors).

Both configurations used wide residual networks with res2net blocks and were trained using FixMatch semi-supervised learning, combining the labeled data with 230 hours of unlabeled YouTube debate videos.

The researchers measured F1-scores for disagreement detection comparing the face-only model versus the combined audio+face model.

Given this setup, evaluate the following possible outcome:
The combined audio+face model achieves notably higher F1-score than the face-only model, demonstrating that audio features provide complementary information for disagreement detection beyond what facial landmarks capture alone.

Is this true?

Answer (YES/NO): NO